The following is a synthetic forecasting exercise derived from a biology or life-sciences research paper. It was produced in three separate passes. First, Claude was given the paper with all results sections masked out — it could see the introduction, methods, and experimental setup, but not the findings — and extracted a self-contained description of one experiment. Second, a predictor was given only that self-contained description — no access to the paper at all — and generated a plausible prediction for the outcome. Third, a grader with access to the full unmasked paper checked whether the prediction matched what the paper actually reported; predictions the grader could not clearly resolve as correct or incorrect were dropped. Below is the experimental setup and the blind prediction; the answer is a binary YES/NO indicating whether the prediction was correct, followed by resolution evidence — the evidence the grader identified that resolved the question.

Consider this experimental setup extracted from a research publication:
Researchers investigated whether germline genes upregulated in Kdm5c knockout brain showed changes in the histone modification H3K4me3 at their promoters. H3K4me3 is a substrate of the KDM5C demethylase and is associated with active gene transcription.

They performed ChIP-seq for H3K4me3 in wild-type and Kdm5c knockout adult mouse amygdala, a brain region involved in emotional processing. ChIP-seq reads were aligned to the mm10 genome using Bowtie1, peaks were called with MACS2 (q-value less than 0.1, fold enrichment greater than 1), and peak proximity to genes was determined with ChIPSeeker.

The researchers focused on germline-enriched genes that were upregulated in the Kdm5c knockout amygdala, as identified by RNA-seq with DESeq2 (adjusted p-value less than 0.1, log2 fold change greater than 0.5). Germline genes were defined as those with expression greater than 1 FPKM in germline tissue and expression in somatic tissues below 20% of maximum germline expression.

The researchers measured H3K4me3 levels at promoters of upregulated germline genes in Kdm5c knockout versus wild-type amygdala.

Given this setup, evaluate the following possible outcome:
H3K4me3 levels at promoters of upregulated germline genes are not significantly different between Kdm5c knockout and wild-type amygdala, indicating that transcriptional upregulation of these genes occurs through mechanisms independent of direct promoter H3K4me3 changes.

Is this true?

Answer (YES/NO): NO